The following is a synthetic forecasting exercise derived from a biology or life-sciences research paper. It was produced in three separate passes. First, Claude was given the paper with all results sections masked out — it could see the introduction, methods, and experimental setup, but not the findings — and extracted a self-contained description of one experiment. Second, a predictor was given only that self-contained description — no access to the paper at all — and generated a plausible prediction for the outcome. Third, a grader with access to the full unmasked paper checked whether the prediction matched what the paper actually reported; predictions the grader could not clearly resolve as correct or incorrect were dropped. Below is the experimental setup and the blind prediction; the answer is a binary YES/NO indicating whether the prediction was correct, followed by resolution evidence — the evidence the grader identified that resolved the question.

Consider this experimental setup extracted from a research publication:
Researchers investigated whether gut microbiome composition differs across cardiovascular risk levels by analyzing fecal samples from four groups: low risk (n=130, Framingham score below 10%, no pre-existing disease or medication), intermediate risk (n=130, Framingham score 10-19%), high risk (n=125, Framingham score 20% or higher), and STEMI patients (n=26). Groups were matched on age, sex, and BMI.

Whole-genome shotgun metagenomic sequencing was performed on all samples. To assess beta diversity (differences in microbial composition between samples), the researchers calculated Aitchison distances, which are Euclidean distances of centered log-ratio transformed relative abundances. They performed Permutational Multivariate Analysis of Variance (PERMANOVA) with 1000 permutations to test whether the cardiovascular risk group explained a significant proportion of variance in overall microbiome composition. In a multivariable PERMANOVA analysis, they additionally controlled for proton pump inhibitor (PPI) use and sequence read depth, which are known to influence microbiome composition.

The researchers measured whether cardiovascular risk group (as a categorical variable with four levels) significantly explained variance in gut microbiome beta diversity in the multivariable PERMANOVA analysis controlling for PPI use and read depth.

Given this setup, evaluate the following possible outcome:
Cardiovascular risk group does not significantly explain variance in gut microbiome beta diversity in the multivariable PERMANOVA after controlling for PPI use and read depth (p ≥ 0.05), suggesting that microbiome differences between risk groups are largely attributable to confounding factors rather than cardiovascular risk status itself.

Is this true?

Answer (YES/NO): NO